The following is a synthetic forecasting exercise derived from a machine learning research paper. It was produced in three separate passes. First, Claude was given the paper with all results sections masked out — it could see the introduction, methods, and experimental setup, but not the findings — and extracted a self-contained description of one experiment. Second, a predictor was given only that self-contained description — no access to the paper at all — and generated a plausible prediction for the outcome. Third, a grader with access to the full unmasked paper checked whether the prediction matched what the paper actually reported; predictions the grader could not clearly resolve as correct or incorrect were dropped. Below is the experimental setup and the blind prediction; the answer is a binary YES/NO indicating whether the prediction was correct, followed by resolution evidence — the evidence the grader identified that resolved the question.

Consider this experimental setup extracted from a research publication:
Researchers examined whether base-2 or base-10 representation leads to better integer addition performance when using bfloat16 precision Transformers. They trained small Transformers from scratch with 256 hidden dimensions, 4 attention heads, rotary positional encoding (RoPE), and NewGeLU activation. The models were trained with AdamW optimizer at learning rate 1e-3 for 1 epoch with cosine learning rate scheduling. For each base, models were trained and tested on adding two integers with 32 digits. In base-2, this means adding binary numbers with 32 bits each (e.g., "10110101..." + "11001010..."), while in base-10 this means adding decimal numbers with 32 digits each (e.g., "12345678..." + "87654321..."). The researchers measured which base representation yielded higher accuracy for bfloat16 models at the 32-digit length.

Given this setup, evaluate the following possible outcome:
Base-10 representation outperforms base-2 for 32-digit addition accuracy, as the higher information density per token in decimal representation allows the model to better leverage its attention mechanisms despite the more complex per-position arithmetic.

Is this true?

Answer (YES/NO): NO